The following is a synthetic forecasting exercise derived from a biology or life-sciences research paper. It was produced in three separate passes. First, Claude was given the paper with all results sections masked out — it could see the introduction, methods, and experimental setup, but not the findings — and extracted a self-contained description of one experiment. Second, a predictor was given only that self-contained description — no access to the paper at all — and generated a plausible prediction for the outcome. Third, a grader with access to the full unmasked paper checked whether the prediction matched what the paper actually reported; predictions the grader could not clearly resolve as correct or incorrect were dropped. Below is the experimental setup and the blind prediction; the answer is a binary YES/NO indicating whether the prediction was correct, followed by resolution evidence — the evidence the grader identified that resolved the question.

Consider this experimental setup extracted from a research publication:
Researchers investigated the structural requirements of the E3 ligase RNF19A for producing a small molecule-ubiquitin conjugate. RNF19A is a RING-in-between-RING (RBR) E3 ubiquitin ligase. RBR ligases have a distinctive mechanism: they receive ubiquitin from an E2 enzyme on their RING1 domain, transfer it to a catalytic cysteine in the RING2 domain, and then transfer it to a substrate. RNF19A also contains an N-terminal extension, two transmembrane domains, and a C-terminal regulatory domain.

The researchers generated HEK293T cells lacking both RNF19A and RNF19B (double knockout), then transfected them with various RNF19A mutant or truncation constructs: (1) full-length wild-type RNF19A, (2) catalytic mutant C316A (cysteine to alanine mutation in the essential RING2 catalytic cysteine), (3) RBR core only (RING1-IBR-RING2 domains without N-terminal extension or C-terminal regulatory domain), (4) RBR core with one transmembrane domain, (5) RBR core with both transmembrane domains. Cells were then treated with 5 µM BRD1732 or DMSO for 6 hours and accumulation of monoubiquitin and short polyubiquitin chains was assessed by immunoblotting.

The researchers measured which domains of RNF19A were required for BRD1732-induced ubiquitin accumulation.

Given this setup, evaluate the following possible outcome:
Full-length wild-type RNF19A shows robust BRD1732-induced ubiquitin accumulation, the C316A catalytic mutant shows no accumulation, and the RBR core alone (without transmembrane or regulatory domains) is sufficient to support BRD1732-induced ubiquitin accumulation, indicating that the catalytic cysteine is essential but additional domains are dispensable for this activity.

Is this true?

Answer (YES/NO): NO